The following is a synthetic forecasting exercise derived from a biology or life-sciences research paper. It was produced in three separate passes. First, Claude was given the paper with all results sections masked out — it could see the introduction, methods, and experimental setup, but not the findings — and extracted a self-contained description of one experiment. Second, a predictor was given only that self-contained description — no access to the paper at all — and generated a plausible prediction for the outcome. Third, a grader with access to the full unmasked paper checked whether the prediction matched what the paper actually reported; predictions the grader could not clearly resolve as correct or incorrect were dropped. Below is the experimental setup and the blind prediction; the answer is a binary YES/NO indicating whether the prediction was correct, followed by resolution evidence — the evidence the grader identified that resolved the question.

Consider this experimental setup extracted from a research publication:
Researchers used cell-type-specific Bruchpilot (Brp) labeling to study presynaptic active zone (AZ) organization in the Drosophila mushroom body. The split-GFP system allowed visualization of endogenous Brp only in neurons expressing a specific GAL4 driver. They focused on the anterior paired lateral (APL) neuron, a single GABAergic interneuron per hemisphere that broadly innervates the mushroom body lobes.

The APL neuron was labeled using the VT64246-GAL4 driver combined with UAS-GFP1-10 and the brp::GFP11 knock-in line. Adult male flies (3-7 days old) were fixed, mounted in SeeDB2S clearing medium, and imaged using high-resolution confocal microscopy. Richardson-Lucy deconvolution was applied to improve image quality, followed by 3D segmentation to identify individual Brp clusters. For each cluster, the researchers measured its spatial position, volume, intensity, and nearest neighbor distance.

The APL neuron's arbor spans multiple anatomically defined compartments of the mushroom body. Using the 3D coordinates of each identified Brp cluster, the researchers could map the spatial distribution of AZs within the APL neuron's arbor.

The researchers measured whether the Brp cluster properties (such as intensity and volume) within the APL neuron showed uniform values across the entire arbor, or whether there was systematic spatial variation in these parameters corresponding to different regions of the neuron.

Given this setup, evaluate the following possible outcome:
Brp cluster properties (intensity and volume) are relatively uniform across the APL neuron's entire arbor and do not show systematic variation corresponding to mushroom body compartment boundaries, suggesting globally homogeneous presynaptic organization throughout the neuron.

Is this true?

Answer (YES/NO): NO